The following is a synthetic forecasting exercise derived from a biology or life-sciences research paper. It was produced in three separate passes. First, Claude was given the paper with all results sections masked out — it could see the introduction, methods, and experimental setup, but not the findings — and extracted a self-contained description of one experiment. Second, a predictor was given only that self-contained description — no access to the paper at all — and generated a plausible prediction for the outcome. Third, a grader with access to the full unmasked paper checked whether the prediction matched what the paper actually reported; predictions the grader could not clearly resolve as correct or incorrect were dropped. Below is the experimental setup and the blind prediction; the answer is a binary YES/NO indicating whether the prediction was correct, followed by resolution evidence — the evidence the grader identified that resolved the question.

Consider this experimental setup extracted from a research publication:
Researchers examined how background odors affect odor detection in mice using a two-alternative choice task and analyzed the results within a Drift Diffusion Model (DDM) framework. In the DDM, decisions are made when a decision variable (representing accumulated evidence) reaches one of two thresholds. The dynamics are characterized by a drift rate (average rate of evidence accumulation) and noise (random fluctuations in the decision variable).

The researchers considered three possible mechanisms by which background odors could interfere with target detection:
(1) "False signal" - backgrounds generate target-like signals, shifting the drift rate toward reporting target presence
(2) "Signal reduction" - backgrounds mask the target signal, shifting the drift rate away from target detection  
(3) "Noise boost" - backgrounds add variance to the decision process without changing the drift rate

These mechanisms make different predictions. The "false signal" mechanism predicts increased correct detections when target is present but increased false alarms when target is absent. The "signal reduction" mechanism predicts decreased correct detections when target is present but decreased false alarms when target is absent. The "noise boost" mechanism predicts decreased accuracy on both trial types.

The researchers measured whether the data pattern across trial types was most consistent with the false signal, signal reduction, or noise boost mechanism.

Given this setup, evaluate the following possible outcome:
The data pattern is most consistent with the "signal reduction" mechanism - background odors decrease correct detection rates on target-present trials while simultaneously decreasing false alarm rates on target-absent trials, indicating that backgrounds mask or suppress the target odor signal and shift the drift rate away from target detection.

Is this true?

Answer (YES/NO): NO